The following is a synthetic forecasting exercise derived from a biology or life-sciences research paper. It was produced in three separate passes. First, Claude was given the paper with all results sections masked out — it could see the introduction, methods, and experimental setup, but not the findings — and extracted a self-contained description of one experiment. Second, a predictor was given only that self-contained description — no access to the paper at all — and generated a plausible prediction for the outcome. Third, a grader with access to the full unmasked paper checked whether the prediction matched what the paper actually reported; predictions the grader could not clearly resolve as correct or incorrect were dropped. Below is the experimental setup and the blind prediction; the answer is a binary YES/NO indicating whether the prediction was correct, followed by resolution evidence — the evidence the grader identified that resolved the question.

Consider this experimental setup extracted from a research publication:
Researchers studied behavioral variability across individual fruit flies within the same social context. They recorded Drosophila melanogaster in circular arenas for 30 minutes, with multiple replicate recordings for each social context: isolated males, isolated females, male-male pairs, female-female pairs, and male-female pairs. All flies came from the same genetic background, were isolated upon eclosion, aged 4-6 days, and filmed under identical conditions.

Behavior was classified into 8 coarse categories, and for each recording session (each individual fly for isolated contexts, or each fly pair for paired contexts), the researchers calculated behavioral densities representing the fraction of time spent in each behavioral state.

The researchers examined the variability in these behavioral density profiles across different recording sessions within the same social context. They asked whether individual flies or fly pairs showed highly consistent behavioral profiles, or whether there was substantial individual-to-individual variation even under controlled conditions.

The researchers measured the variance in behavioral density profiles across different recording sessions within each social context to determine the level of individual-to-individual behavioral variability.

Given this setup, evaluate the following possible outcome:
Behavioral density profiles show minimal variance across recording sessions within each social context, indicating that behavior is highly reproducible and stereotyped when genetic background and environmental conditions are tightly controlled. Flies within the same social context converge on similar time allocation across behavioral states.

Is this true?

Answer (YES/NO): NO